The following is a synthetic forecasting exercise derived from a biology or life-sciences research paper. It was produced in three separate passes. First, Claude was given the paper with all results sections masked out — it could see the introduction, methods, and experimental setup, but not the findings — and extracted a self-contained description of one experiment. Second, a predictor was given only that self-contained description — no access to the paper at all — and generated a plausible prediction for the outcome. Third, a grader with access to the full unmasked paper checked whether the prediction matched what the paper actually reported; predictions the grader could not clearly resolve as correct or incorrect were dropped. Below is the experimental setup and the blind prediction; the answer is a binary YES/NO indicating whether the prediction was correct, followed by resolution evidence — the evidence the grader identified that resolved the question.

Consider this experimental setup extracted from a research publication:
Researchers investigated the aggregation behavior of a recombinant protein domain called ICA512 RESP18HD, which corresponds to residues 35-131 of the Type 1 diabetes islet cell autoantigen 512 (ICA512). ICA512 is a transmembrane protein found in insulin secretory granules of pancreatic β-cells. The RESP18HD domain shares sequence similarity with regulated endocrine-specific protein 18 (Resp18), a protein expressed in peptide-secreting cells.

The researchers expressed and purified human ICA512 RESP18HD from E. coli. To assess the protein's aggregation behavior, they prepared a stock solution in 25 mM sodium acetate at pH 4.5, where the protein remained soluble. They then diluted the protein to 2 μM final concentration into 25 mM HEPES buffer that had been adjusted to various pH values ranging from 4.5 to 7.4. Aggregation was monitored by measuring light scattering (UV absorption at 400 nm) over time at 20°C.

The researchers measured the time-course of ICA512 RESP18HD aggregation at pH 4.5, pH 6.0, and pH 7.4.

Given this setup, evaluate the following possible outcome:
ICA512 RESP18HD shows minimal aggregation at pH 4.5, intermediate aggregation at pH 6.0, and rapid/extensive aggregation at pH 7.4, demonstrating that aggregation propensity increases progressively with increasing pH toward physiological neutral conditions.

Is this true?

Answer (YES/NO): YES